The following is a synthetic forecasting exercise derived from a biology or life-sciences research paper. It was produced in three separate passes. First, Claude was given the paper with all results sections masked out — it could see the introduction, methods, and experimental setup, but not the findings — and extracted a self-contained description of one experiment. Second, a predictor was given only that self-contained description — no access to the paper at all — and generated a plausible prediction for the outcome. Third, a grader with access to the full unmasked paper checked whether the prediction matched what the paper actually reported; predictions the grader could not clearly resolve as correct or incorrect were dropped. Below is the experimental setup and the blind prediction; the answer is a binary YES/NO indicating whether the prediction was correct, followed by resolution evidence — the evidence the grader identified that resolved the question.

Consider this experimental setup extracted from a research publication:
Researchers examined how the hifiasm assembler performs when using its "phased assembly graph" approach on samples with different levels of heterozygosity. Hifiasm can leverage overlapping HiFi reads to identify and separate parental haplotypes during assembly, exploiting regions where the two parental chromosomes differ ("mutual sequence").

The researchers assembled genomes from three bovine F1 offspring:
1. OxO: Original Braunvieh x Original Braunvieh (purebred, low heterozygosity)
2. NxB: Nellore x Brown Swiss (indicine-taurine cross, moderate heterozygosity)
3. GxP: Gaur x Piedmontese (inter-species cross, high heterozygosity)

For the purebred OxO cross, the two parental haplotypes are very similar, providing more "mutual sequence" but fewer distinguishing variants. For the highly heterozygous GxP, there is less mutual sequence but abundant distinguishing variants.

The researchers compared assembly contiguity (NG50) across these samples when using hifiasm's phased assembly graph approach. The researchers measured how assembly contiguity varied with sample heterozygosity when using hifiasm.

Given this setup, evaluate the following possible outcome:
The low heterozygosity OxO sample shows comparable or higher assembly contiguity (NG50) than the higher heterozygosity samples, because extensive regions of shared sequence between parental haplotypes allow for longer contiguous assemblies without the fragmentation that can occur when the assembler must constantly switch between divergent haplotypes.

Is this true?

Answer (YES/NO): YES